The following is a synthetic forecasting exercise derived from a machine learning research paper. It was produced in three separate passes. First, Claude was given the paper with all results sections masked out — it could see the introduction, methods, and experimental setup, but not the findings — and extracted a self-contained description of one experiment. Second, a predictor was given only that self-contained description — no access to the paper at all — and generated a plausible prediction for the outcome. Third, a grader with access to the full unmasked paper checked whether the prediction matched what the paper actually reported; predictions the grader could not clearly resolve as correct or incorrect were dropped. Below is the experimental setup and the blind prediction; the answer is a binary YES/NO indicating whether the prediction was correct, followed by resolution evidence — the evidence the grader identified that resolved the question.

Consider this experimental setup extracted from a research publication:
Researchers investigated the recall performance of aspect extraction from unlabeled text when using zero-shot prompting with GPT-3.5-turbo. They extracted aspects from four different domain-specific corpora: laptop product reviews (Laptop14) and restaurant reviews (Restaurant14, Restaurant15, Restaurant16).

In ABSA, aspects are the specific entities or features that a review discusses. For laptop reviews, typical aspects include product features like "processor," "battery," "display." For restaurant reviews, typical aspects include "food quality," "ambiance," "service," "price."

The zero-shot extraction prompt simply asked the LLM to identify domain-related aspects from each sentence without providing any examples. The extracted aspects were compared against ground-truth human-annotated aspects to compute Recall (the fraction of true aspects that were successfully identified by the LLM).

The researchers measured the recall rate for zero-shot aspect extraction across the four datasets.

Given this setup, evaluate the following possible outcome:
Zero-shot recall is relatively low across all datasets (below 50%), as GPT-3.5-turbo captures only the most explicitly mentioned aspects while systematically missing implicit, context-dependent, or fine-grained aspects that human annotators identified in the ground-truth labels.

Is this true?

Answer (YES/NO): NO